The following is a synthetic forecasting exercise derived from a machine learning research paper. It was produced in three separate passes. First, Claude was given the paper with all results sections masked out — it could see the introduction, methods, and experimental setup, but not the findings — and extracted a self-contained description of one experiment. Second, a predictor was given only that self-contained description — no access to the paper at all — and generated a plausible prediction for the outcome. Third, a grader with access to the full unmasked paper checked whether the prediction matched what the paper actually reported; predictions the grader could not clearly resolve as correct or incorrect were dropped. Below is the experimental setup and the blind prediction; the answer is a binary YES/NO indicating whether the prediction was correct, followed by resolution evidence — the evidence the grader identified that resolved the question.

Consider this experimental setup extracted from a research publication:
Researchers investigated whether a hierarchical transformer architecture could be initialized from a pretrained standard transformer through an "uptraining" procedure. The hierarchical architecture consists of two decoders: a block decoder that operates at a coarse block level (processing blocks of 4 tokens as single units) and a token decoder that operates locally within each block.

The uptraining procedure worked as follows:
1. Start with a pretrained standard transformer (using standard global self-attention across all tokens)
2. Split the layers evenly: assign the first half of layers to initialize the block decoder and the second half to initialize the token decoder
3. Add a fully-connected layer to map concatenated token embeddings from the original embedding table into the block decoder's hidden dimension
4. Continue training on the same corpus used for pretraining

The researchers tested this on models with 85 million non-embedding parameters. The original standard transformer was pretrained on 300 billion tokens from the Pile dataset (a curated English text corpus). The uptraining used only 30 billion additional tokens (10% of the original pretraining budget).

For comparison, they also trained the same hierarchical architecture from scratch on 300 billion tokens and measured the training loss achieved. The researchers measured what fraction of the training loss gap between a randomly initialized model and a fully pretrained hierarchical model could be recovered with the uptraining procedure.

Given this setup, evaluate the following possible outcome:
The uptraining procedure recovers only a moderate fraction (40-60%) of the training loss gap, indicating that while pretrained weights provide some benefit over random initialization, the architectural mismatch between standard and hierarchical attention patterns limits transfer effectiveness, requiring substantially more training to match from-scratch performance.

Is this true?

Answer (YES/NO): NO